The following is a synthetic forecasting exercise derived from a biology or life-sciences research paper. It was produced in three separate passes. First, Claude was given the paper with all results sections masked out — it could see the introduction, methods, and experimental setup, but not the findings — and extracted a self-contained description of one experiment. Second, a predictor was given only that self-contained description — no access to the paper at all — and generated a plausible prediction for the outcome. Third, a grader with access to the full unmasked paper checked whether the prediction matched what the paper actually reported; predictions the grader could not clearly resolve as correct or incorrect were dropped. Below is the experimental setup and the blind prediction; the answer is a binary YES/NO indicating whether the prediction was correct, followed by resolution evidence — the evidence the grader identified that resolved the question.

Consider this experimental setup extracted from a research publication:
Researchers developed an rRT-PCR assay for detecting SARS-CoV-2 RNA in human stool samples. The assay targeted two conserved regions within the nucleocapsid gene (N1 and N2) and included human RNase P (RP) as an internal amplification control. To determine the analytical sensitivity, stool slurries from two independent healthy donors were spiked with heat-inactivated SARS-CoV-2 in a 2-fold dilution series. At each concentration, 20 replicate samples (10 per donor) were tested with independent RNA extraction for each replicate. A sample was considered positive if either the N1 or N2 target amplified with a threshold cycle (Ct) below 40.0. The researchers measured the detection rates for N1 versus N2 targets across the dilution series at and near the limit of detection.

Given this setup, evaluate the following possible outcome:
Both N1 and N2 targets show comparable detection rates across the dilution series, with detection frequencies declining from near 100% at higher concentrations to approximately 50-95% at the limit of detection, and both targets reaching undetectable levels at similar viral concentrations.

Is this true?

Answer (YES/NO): NO